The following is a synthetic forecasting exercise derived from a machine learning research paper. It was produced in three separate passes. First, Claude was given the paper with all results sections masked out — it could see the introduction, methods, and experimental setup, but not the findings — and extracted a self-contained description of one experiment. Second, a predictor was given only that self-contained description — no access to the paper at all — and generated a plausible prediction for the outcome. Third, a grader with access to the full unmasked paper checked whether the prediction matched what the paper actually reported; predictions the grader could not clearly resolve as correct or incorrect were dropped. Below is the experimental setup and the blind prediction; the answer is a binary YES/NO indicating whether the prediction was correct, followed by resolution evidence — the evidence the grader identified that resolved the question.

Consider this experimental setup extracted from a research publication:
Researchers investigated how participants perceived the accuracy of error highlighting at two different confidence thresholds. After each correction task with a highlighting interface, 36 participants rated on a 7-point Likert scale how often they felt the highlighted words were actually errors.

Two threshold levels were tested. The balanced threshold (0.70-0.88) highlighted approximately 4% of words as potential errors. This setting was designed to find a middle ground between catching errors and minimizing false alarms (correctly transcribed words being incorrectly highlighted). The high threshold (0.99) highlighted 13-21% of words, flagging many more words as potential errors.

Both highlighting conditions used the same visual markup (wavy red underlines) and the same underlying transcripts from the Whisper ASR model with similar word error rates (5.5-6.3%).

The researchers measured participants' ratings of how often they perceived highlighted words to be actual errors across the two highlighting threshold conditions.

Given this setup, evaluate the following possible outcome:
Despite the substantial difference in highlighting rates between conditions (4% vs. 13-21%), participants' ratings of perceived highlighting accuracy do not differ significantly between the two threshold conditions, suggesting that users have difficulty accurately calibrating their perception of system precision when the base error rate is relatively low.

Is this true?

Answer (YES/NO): NO